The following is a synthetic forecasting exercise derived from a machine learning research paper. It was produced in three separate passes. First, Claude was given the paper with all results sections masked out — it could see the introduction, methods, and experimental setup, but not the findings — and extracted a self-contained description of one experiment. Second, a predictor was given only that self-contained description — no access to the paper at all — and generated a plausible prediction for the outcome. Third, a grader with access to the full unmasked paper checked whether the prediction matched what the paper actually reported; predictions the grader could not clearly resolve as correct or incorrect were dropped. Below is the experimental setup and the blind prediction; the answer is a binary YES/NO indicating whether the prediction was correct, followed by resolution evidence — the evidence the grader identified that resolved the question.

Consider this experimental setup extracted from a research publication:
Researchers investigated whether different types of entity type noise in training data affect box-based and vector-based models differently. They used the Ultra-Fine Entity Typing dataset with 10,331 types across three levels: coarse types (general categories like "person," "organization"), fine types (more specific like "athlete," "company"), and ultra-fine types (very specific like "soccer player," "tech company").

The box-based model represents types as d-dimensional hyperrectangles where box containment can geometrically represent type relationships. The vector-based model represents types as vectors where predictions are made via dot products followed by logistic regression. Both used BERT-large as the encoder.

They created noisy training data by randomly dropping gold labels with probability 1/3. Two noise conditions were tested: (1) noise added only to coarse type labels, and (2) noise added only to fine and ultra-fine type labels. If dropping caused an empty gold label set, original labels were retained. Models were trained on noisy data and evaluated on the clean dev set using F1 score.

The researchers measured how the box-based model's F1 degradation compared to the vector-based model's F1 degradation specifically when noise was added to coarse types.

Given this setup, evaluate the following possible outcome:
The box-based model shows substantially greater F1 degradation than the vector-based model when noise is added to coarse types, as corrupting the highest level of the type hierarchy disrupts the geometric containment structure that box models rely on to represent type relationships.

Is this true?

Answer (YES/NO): NO